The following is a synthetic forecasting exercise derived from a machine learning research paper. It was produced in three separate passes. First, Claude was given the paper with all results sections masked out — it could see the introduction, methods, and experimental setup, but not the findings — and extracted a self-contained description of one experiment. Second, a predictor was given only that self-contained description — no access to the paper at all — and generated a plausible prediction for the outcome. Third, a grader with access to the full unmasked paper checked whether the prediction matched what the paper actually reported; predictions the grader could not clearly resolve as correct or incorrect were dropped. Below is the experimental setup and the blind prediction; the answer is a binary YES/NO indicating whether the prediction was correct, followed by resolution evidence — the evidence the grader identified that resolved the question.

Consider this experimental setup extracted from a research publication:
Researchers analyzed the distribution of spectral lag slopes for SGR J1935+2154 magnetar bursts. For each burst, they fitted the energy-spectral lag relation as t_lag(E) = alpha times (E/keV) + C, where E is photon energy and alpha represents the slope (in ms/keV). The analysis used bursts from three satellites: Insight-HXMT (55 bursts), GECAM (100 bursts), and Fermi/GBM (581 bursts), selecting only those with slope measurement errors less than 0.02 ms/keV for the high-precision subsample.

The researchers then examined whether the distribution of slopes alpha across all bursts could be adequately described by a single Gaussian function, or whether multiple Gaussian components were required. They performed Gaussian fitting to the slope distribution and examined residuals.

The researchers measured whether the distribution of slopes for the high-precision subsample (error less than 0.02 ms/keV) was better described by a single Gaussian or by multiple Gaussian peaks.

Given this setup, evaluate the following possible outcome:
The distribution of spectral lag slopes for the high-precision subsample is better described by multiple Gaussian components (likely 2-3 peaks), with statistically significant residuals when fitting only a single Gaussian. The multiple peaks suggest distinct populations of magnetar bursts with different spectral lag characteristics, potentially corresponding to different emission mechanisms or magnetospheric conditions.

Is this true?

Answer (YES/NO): YES